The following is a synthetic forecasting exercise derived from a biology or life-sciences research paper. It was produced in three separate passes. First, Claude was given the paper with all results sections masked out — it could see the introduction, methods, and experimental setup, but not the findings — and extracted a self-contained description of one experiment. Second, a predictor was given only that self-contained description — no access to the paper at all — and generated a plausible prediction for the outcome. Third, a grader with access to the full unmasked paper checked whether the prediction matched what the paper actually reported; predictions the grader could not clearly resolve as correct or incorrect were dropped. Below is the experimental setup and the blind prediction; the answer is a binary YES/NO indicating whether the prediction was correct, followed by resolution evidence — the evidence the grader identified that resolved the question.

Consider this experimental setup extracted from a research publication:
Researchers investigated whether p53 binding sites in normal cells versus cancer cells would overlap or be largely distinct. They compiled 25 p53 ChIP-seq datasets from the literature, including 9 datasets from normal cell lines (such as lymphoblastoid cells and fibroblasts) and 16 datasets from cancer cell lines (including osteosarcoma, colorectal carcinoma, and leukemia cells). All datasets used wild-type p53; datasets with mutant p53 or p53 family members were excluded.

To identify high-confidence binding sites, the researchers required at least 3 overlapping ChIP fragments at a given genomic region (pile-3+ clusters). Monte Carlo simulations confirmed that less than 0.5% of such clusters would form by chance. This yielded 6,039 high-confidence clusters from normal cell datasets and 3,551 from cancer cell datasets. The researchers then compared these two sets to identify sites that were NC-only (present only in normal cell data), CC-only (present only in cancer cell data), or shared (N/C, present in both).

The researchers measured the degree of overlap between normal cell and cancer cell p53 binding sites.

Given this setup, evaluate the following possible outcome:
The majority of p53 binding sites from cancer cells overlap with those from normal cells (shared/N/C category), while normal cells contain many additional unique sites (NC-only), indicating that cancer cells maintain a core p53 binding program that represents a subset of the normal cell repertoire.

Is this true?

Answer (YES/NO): NO